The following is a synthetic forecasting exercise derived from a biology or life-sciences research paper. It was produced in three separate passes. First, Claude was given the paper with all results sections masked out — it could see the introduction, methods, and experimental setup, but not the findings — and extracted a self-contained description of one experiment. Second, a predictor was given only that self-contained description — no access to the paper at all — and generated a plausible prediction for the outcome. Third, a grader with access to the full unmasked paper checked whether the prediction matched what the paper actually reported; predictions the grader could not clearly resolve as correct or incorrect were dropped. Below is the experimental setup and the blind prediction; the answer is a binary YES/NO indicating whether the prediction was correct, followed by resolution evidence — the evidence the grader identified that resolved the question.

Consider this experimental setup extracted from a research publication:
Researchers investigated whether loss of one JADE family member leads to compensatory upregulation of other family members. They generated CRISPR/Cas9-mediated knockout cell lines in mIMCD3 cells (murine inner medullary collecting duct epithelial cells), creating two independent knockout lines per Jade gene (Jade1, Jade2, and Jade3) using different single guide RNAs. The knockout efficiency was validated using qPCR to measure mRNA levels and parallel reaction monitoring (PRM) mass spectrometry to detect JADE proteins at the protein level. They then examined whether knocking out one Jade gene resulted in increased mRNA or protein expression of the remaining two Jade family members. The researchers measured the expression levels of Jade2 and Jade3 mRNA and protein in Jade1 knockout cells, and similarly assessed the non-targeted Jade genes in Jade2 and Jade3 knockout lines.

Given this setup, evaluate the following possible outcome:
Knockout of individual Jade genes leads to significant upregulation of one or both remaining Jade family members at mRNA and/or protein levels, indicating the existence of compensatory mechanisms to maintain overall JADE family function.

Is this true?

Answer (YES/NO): NO